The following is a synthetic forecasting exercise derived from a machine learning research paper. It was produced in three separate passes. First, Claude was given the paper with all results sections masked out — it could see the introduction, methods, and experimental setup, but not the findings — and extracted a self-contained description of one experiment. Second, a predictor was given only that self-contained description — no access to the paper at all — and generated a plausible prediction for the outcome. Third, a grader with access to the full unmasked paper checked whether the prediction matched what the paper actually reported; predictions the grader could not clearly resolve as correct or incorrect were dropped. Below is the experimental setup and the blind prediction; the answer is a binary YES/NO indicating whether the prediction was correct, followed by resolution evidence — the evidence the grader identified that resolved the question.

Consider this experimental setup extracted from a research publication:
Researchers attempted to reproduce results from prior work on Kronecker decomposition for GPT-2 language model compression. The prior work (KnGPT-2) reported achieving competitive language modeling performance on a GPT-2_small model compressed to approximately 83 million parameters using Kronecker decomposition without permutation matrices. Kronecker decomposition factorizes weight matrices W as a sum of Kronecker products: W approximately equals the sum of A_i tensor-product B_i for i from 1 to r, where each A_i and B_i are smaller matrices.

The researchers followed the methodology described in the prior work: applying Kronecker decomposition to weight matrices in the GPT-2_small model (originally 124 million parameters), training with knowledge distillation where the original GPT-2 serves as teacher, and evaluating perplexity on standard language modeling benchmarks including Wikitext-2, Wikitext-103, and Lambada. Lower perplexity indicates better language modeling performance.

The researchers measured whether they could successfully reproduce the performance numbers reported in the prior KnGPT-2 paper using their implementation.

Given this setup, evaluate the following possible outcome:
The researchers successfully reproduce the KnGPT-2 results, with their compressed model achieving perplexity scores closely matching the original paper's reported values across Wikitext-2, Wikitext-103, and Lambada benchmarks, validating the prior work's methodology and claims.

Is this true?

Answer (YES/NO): NO